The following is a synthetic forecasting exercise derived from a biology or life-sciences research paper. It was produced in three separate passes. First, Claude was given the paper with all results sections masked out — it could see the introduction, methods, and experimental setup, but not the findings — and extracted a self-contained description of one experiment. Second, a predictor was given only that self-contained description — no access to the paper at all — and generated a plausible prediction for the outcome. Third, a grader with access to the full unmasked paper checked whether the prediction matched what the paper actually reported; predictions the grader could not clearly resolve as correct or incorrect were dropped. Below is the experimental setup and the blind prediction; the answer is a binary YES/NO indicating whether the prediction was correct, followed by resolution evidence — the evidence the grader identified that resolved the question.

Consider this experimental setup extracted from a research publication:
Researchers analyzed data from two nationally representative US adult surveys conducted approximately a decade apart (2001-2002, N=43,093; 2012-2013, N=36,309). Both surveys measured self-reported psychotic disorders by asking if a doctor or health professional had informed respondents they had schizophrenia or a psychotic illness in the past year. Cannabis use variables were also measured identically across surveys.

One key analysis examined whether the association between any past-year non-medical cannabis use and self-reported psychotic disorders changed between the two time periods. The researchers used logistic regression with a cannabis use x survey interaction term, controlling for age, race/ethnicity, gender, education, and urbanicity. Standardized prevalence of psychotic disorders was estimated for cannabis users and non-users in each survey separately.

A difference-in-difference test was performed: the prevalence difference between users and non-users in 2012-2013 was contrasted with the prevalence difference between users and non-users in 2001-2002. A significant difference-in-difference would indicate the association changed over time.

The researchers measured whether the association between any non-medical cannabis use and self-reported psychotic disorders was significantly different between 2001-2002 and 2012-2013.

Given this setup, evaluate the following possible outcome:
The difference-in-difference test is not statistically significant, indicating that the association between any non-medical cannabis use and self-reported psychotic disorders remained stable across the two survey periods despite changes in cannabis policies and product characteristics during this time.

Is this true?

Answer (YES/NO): YES